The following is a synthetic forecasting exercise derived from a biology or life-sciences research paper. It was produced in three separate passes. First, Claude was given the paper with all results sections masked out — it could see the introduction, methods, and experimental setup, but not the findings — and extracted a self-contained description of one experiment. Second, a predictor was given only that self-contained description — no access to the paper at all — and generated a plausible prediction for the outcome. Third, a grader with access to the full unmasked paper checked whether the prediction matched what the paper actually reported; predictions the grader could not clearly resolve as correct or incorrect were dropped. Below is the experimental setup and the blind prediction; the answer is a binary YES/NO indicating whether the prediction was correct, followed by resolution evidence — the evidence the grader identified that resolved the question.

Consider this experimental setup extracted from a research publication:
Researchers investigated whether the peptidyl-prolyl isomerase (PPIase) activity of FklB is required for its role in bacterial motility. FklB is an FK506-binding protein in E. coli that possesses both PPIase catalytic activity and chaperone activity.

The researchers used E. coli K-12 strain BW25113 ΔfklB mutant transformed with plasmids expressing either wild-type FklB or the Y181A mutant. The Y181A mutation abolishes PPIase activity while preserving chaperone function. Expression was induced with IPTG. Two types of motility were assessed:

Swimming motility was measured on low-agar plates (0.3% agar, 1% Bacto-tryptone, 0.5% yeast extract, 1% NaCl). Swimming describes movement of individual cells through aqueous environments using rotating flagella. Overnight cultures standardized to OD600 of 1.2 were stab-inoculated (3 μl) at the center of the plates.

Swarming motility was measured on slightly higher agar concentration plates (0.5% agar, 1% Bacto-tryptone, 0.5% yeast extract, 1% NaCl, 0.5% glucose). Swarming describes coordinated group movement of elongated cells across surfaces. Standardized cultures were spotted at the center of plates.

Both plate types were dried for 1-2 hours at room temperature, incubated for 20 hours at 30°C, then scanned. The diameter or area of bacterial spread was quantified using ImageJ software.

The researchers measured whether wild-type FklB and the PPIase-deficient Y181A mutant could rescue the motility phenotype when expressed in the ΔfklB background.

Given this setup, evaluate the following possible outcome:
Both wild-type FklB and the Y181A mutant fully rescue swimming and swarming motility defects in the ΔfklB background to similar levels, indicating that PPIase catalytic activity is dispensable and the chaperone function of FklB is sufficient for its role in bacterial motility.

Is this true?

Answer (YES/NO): NO